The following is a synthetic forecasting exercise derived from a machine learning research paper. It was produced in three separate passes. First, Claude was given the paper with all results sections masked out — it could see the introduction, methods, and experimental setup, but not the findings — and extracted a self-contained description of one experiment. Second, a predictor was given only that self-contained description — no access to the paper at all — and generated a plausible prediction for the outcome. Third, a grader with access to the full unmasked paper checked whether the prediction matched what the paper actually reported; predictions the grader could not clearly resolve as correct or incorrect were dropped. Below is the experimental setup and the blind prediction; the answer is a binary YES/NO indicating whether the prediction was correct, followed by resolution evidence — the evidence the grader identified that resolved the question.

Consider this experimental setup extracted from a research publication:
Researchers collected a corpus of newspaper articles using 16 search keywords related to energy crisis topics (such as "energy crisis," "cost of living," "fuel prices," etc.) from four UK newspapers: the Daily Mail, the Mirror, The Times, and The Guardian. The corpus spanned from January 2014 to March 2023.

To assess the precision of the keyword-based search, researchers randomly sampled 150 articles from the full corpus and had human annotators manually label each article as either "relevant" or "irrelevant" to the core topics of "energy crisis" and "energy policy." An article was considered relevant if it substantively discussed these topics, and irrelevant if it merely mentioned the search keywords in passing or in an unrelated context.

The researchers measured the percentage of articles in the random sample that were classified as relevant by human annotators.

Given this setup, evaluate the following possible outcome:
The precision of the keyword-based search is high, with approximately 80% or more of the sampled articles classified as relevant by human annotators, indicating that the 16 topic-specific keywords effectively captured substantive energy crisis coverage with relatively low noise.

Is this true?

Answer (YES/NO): NO